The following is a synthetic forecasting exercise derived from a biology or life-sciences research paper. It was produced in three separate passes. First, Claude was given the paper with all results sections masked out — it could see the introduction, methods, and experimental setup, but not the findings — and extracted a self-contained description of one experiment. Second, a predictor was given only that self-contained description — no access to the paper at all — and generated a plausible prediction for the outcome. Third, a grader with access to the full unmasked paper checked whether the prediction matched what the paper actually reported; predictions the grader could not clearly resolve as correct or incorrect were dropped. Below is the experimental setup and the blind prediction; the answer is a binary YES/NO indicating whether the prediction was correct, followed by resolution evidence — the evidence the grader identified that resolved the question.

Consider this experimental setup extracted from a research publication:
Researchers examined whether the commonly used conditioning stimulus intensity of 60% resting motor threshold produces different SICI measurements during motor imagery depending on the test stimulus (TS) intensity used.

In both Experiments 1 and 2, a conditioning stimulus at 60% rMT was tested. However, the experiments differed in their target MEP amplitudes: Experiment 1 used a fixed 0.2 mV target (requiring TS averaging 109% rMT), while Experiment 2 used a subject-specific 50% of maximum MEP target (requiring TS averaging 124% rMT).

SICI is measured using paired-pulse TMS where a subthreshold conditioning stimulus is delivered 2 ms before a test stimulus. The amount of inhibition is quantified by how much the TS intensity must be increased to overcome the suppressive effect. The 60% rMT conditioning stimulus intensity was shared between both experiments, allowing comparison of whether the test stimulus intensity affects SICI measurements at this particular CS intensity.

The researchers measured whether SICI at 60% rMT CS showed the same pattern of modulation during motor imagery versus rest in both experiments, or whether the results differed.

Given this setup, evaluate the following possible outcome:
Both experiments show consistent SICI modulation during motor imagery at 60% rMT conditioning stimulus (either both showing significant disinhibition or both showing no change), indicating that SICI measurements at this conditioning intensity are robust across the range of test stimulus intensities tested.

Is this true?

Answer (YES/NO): NO